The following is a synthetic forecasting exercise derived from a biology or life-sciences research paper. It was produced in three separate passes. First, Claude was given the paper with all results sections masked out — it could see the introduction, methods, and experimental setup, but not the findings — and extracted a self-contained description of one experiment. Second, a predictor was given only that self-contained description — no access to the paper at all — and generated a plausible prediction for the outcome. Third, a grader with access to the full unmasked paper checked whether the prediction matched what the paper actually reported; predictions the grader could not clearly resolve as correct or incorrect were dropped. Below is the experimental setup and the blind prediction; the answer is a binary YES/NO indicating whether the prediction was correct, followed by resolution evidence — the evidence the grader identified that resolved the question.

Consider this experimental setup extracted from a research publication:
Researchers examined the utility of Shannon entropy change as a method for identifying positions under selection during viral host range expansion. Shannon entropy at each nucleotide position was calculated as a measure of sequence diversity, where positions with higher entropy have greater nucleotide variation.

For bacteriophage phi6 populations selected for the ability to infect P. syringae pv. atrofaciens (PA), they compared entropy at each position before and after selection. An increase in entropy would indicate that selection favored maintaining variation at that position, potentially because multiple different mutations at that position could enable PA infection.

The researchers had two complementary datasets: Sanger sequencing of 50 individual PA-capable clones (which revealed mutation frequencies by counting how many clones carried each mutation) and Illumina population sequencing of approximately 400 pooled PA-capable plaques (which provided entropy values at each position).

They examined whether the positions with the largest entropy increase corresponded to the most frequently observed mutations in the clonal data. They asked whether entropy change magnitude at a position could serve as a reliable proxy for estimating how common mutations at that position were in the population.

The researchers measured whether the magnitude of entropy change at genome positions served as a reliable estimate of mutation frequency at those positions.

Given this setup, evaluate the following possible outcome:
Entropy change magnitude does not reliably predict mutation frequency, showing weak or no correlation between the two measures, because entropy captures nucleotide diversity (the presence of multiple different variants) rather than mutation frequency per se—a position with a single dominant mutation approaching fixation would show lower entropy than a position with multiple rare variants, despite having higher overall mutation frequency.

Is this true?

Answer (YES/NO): YES